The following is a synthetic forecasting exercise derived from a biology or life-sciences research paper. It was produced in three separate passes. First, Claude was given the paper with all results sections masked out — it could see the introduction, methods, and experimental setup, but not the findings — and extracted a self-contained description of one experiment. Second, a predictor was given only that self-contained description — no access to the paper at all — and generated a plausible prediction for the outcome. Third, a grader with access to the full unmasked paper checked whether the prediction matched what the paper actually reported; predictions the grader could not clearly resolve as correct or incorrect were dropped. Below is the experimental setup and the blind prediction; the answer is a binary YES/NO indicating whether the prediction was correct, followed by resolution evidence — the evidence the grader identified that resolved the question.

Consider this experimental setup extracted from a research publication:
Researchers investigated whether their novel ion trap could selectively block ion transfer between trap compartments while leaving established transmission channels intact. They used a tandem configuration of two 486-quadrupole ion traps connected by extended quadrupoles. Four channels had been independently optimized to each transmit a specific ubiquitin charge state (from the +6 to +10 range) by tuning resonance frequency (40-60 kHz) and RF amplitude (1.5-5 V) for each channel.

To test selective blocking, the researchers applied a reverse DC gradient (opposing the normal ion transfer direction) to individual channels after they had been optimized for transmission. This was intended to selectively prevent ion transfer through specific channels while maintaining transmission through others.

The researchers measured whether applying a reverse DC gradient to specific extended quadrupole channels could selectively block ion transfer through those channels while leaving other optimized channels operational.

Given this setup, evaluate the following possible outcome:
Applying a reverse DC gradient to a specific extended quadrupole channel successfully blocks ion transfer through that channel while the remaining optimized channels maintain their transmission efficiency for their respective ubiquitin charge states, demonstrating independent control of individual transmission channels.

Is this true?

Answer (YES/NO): YES